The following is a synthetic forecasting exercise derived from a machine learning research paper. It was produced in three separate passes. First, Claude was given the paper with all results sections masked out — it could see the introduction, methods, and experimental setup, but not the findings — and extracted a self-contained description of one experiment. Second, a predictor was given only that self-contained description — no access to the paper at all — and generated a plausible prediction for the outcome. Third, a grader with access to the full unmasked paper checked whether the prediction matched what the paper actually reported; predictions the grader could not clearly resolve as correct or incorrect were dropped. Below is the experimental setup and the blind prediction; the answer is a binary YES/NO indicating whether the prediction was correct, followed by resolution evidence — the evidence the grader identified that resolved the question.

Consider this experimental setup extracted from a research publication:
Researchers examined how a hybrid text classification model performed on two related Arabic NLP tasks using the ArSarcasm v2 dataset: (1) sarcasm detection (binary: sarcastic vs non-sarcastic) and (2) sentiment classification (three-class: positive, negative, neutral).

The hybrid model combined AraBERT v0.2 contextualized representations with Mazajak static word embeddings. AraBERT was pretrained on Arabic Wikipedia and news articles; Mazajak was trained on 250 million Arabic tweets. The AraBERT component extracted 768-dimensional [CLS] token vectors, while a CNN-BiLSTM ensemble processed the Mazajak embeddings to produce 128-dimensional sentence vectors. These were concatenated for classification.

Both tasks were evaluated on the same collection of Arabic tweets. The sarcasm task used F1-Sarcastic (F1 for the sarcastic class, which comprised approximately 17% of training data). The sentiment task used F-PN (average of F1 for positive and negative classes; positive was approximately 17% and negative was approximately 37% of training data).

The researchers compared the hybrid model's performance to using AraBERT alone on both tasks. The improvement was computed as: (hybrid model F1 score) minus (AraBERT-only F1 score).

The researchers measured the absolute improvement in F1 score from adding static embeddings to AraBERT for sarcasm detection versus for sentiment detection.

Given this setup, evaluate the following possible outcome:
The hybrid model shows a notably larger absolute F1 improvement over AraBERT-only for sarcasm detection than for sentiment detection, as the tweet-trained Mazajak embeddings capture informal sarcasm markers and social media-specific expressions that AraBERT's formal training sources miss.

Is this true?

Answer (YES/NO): YES